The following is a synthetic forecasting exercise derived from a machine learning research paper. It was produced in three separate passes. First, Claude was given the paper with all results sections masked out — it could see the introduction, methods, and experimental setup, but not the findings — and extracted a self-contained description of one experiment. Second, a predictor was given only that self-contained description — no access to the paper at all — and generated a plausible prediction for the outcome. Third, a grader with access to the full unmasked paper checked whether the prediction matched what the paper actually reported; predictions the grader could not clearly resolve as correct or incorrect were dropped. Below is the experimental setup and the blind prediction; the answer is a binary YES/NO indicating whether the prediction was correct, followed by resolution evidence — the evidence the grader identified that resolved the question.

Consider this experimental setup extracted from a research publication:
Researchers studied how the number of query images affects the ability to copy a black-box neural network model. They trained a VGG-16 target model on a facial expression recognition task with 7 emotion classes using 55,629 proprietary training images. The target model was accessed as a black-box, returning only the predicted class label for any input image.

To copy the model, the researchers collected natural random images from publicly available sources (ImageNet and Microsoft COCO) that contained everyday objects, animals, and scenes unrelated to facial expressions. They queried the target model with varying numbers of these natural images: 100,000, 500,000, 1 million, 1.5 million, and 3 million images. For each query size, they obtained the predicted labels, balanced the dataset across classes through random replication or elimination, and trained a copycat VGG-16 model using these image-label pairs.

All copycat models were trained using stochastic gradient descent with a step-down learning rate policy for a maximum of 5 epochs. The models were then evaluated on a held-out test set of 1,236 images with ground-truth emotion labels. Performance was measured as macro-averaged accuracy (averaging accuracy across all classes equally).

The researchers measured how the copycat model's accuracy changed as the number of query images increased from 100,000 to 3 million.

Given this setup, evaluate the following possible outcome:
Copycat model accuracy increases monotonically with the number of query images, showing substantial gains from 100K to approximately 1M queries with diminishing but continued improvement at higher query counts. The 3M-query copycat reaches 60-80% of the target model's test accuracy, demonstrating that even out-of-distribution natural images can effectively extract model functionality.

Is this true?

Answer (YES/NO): NO